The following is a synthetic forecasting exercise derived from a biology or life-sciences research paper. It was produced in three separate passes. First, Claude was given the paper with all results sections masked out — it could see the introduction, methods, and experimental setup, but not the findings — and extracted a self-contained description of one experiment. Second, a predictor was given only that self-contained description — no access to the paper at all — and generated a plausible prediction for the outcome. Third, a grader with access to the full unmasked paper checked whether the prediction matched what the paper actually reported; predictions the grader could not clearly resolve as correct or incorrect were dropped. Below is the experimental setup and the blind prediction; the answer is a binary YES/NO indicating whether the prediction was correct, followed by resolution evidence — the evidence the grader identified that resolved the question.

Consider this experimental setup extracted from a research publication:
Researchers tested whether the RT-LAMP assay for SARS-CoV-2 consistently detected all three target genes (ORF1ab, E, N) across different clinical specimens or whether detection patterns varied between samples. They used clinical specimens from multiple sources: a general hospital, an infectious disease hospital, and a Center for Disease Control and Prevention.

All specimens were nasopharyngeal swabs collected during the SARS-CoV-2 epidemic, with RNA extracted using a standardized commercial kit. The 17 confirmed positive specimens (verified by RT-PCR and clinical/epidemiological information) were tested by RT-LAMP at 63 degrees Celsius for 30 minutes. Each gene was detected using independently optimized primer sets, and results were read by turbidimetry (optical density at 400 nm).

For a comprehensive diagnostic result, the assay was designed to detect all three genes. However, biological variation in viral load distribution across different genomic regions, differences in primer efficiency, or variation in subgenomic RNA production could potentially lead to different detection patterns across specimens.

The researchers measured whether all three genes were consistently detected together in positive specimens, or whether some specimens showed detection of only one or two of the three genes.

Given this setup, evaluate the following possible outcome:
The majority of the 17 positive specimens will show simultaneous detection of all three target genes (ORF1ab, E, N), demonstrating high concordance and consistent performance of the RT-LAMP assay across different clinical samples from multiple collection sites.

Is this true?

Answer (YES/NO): NO